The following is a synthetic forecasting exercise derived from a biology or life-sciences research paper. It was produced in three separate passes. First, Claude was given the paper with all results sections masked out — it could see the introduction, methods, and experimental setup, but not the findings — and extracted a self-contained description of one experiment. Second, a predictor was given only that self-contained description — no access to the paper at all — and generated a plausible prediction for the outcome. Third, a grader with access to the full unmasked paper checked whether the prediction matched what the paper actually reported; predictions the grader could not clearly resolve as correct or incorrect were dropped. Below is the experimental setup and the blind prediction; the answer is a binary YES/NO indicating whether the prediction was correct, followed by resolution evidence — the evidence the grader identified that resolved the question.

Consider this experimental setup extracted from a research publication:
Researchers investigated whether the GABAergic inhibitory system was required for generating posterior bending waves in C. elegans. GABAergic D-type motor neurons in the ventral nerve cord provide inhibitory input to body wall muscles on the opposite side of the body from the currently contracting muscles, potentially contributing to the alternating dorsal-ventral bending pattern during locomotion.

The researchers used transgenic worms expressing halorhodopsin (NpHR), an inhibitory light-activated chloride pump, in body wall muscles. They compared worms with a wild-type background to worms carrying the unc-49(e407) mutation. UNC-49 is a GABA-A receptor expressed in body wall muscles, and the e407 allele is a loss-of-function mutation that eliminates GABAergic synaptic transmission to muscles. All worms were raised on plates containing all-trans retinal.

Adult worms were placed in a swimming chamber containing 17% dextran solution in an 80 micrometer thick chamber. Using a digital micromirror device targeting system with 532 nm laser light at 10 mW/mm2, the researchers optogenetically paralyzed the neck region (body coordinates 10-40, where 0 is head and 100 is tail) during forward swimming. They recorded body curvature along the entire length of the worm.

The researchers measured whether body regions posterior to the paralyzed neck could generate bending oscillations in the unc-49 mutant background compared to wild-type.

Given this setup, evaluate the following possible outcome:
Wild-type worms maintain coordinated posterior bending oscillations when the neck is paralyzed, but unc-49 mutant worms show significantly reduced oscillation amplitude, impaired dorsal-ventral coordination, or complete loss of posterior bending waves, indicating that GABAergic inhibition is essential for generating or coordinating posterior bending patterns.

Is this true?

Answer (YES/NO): NO